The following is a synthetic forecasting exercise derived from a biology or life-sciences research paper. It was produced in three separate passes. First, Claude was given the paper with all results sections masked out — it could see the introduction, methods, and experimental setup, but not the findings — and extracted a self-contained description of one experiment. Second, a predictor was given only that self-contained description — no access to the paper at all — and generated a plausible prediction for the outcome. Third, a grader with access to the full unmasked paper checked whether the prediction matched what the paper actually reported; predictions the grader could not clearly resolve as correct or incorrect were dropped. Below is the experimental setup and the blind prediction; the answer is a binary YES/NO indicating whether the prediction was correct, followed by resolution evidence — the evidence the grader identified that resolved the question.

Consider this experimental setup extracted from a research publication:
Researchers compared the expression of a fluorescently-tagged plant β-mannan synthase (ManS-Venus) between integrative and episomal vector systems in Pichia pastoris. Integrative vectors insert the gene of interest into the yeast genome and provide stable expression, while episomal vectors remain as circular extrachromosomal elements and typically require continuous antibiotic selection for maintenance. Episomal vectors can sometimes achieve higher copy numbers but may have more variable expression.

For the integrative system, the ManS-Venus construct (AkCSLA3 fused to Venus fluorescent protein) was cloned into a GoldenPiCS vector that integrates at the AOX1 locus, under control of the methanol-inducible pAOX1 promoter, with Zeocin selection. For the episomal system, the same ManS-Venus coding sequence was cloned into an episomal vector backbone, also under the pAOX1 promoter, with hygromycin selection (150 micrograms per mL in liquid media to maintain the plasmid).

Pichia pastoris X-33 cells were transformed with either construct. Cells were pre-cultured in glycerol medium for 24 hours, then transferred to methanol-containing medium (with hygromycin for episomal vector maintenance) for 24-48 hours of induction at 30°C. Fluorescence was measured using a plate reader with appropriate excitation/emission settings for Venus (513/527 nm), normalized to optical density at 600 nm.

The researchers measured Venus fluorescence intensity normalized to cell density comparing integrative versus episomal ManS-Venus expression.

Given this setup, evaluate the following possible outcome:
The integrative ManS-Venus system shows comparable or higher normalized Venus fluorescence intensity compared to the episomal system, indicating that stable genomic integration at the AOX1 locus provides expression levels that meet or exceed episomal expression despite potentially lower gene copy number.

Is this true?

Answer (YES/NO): YES